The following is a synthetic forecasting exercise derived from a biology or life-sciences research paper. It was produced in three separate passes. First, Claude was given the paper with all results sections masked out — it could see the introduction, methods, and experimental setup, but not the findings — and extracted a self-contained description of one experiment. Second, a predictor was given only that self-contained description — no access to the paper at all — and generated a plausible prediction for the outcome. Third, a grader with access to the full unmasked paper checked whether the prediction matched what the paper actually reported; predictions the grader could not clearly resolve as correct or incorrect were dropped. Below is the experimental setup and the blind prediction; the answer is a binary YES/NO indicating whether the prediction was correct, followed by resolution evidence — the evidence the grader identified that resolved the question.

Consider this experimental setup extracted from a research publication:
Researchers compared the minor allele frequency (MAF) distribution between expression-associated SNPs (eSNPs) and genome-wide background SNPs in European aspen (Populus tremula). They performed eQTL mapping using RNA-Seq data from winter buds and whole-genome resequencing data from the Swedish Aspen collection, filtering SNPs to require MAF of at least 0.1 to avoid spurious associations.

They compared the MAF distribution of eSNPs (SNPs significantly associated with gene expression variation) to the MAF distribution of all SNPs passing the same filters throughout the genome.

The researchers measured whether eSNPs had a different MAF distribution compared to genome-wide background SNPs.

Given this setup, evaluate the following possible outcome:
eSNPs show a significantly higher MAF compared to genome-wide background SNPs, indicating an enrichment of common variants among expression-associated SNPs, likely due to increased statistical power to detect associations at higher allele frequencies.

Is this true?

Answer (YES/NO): YES